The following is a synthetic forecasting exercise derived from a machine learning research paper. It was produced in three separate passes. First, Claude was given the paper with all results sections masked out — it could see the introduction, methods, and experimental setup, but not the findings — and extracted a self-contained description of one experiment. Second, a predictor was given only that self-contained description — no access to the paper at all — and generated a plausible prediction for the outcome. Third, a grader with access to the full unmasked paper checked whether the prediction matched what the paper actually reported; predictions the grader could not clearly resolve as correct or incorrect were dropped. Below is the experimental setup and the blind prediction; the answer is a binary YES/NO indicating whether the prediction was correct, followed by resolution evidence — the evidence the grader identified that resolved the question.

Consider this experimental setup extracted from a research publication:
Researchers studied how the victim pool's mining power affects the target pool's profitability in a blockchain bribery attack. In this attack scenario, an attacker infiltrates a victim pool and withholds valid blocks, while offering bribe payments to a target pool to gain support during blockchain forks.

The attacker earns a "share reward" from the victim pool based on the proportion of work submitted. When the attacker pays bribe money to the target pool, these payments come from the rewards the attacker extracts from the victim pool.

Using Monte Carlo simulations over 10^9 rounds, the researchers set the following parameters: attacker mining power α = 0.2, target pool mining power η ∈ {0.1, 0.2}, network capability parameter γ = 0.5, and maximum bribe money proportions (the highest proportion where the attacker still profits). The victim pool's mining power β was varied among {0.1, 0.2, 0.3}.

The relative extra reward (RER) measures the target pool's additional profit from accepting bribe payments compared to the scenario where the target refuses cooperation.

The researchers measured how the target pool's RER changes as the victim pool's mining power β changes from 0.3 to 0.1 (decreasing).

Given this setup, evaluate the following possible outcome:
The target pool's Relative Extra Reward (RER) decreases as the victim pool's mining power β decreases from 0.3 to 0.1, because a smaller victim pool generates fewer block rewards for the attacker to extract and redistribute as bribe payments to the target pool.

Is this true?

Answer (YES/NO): NO